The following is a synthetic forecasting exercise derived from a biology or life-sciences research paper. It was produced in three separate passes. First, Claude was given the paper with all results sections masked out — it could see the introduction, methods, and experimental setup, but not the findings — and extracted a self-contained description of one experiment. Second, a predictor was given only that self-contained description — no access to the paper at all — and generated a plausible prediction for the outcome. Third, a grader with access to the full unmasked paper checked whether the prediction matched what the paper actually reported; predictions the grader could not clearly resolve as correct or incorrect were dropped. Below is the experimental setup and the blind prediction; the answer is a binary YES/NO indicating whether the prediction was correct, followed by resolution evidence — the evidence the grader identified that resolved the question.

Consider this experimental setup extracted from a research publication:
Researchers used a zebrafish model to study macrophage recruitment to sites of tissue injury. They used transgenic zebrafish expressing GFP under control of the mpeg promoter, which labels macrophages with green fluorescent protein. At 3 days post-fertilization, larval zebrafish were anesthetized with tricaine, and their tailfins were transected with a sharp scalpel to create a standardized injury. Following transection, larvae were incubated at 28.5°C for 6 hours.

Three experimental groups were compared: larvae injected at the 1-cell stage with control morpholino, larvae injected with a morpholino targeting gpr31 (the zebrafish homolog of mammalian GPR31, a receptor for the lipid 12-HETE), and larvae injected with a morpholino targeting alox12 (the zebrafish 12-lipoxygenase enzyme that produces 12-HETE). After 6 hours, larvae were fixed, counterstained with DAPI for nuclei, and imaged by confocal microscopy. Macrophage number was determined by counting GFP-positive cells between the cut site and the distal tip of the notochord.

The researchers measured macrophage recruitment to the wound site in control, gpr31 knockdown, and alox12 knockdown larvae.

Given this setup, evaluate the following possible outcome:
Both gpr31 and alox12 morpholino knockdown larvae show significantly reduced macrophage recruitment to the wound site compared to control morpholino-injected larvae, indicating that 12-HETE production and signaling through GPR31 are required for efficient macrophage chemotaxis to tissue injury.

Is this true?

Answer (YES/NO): YES